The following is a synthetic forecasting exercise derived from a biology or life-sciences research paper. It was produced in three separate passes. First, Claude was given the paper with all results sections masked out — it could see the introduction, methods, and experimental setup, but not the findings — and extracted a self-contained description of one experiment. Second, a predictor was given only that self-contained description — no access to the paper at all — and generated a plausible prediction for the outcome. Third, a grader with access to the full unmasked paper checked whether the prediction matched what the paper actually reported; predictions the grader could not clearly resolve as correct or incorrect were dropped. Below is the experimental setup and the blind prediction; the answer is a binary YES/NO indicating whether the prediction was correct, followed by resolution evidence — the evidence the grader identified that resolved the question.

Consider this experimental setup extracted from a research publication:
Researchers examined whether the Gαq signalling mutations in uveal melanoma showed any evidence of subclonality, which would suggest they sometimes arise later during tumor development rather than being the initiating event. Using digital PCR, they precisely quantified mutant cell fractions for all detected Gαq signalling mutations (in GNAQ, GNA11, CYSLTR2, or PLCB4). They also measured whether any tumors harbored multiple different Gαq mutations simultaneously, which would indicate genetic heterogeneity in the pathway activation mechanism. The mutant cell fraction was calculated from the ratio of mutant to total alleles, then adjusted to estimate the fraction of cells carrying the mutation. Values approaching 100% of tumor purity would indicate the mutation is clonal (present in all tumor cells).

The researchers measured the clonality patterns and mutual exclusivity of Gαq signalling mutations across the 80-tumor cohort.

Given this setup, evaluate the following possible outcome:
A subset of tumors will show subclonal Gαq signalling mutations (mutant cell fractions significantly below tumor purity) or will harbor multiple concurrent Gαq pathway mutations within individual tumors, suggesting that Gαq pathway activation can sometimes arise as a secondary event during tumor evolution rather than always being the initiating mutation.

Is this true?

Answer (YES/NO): NO